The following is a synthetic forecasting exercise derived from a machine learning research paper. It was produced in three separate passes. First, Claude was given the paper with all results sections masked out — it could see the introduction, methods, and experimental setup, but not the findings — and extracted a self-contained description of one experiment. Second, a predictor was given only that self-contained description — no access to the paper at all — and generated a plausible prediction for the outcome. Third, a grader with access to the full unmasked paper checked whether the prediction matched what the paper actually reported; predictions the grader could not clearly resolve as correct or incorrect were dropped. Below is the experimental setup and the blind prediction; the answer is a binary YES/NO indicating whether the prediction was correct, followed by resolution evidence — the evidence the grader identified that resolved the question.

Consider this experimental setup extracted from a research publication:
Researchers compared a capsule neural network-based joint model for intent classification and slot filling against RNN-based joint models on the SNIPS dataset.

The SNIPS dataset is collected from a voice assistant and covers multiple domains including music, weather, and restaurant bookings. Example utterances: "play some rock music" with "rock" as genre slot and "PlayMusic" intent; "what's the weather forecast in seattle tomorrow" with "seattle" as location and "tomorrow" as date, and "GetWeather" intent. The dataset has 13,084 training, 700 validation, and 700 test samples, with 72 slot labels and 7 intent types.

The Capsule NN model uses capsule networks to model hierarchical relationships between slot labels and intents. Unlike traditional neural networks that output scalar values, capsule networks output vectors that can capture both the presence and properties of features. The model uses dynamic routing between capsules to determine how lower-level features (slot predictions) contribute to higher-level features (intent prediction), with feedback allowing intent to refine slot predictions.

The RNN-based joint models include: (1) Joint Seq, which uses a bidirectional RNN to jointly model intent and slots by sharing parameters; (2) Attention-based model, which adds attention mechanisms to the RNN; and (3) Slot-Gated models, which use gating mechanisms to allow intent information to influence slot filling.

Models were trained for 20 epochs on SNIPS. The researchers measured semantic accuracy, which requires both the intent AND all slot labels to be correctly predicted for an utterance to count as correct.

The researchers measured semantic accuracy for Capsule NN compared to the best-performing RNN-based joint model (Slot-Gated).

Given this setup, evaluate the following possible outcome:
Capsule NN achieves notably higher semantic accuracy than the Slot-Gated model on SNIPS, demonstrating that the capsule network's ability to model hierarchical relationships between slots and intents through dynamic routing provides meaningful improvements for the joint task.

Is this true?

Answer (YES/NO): YES